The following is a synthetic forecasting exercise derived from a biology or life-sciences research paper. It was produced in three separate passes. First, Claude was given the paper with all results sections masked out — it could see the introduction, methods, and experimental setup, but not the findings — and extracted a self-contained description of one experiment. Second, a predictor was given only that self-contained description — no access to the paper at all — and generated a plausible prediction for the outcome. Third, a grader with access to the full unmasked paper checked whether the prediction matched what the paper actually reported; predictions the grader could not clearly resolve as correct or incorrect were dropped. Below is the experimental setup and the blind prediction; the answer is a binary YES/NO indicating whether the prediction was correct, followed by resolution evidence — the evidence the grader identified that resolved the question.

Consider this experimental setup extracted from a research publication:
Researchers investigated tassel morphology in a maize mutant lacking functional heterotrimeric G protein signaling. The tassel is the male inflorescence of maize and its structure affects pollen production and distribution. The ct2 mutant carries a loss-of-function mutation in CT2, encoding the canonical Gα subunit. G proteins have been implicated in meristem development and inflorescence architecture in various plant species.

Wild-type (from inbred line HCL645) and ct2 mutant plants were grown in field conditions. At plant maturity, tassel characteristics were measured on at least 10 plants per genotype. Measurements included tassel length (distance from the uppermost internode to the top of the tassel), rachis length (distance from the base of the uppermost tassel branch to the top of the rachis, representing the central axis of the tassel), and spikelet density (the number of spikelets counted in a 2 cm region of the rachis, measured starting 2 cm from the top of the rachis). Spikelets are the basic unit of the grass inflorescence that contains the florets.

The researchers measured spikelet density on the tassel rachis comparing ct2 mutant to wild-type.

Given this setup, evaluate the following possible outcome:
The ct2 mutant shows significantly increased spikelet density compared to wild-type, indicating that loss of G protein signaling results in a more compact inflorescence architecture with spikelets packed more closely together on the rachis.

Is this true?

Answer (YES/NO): YES